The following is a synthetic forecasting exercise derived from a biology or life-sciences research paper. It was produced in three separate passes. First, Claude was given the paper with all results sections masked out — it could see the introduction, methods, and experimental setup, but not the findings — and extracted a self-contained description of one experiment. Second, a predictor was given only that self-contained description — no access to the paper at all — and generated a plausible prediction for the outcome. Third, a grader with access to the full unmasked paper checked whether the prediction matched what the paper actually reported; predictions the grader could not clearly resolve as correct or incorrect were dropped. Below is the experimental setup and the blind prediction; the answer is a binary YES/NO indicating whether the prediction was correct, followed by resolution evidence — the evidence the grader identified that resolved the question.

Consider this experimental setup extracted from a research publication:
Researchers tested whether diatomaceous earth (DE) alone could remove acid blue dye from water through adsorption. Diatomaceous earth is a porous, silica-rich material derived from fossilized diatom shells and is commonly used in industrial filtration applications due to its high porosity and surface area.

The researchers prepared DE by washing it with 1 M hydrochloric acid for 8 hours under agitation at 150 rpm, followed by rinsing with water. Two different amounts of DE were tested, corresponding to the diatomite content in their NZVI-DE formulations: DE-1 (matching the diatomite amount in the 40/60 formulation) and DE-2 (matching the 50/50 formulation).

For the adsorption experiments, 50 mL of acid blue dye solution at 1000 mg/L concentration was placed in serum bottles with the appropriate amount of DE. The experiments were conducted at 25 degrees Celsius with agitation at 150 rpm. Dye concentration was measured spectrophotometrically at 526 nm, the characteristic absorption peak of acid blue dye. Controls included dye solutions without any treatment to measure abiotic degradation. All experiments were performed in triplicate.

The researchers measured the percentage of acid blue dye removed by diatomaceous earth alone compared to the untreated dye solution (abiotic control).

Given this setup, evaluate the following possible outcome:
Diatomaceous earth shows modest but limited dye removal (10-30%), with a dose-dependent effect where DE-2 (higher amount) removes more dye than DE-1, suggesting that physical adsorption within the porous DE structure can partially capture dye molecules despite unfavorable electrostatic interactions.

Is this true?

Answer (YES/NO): NO